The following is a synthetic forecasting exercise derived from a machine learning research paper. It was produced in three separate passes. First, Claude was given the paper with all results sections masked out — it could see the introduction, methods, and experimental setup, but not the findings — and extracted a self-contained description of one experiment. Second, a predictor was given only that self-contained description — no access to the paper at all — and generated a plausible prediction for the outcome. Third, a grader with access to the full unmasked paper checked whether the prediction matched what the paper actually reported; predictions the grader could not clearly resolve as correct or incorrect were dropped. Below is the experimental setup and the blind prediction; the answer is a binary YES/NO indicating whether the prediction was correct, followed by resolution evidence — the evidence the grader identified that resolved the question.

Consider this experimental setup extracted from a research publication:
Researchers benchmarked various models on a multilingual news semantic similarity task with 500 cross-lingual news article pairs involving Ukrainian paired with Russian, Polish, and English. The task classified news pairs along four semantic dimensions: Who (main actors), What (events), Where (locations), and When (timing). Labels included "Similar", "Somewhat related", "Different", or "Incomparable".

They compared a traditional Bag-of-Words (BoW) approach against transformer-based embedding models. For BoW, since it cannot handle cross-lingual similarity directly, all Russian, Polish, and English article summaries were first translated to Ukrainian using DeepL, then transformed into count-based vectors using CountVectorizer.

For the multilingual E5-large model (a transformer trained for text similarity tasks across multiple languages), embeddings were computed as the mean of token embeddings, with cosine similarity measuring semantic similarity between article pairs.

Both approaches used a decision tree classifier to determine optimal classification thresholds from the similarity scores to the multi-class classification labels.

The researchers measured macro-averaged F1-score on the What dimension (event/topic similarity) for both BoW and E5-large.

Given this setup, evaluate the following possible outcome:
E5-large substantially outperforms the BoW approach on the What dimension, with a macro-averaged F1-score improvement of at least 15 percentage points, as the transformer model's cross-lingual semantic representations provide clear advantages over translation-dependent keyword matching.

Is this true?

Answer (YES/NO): NO